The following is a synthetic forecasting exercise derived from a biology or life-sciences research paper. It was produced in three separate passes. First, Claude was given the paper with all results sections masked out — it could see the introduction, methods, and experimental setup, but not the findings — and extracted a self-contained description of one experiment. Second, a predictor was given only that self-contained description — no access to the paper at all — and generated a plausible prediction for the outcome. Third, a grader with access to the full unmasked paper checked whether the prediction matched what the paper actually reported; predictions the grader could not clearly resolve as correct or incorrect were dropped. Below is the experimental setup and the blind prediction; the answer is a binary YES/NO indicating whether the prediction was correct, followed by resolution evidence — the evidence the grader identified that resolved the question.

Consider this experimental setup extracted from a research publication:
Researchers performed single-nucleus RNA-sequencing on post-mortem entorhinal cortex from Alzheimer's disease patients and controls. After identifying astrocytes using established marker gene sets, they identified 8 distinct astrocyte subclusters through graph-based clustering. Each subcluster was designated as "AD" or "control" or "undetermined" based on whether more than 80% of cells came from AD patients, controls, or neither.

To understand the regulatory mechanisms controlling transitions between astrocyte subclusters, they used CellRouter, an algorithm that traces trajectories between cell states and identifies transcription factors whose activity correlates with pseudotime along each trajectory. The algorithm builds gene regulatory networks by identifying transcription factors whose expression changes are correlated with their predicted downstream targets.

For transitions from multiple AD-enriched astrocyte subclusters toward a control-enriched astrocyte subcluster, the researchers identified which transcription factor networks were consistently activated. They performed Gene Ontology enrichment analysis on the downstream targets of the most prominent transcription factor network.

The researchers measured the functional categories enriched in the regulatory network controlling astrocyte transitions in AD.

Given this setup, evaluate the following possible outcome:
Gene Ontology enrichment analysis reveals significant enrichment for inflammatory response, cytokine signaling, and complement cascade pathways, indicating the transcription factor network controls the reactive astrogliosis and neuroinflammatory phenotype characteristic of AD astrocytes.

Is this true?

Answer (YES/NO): NO